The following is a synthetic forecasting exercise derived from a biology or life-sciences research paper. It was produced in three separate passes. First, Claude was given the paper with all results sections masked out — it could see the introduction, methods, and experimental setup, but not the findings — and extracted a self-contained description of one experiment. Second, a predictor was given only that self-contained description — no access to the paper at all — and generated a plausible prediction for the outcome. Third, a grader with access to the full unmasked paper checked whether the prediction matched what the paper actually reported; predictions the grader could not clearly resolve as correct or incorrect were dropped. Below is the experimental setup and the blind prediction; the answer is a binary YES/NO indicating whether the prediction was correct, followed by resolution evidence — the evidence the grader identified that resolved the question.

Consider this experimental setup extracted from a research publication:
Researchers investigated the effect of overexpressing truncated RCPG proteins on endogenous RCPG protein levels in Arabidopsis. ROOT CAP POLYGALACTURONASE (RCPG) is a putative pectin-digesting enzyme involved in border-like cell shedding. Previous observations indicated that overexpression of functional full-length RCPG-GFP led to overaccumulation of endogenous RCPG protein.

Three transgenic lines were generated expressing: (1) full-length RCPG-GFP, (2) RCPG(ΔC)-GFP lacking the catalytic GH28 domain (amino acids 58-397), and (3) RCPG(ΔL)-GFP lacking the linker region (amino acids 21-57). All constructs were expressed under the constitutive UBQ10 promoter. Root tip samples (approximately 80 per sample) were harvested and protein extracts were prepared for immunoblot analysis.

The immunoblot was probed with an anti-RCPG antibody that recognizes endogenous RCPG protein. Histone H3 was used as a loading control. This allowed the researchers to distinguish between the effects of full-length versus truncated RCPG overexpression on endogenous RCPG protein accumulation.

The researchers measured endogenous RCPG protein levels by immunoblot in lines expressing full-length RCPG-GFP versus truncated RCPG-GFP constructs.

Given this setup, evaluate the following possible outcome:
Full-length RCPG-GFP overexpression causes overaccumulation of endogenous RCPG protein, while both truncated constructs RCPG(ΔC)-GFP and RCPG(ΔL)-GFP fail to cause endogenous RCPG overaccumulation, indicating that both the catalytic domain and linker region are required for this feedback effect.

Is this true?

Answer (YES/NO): YES